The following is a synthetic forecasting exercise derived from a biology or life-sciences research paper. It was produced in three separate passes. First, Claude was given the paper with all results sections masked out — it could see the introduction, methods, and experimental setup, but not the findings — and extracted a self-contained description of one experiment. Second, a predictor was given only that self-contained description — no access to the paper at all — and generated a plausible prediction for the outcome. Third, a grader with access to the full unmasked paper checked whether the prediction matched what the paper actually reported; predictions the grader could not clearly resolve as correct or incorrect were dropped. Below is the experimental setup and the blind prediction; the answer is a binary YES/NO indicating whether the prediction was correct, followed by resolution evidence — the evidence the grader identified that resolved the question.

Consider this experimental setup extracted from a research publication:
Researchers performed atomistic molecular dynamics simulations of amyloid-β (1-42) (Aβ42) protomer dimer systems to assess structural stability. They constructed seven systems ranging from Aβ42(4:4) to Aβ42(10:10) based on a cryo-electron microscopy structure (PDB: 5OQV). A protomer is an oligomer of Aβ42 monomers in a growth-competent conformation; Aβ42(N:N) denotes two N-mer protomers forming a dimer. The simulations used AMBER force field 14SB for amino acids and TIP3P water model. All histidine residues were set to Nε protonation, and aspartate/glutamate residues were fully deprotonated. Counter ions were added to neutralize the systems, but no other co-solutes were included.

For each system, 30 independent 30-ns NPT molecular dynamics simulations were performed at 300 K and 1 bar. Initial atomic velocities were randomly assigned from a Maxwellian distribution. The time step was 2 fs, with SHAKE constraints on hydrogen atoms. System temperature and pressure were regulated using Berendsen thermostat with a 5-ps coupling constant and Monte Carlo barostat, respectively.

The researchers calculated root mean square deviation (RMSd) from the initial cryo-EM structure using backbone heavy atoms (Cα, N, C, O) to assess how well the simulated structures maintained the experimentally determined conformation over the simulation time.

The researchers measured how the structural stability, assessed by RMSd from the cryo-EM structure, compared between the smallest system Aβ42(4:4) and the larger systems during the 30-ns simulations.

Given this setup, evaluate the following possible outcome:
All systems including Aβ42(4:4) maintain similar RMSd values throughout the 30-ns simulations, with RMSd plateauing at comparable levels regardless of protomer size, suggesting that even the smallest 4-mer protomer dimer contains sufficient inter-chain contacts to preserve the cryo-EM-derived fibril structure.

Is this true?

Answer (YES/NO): NO